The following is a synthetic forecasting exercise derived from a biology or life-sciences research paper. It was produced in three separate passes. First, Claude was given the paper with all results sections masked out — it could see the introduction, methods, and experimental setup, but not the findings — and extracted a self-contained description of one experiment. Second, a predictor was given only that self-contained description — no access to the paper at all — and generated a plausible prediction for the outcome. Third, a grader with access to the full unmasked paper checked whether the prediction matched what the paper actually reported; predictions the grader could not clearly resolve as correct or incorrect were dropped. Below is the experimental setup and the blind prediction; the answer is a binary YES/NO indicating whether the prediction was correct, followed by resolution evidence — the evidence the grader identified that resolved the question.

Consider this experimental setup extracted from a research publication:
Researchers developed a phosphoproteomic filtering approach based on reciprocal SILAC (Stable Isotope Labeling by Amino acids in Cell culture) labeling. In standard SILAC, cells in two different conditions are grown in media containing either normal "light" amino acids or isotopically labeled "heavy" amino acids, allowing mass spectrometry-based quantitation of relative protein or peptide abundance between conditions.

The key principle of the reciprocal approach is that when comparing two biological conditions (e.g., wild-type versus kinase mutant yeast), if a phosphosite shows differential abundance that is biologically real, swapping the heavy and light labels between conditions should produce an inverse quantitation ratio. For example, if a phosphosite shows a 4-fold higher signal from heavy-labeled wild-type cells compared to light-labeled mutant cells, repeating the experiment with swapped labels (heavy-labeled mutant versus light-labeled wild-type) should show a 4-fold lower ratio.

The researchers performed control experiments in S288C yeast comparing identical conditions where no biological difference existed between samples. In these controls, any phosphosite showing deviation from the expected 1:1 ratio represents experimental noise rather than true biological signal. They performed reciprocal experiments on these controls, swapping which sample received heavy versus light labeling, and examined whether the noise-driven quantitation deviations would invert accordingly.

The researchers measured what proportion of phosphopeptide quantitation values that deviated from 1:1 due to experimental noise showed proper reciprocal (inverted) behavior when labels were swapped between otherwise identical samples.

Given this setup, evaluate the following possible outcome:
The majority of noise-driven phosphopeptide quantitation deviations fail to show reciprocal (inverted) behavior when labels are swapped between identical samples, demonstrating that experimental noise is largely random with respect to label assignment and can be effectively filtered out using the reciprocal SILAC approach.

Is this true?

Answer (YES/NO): YES